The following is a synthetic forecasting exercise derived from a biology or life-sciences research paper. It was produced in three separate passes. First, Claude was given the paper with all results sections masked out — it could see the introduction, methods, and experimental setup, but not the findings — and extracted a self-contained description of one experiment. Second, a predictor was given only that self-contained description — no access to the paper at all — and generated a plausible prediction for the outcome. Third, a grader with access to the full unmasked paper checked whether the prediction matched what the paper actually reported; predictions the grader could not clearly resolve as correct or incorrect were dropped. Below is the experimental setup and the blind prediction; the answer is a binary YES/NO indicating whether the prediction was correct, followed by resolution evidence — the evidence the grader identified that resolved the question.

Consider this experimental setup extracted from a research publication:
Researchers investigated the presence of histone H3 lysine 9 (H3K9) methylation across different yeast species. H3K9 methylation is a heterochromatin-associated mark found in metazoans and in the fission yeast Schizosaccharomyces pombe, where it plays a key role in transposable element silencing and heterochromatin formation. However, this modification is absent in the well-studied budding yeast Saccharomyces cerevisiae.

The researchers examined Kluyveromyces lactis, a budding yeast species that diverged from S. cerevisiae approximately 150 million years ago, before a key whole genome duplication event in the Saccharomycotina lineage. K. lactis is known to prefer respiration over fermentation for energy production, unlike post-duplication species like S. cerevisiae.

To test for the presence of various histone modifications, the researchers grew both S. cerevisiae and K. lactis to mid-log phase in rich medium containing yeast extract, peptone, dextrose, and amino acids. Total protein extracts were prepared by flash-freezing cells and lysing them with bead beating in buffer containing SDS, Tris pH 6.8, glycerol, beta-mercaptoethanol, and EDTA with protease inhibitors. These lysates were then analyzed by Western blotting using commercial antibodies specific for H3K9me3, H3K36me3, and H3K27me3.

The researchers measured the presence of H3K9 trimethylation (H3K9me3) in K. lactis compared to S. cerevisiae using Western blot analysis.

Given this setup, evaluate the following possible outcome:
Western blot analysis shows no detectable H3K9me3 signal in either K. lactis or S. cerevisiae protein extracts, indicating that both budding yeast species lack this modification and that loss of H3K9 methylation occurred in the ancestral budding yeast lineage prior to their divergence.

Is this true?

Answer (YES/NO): NO